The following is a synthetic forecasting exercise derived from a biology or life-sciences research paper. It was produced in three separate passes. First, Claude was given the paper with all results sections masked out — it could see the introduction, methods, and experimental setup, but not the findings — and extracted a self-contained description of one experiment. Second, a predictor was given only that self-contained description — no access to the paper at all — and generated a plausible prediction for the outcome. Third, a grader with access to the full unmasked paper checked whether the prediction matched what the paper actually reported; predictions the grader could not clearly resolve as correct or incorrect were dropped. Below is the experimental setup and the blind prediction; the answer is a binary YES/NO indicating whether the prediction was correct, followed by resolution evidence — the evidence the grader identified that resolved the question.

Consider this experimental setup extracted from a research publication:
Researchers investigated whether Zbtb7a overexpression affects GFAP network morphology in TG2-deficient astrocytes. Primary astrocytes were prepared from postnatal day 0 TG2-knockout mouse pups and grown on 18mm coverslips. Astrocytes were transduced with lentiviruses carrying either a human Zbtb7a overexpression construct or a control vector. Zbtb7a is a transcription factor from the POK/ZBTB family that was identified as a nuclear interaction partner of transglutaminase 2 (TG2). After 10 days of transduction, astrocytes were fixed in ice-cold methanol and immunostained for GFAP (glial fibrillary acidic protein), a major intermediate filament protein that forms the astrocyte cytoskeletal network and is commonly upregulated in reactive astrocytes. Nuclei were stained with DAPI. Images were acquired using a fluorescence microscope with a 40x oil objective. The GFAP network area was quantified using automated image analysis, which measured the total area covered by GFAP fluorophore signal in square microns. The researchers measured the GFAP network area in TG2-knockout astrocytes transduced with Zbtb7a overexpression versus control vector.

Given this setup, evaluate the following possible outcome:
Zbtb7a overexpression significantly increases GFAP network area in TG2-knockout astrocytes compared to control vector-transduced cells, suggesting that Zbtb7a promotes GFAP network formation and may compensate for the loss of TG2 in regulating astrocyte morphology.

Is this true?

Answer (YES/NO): NO